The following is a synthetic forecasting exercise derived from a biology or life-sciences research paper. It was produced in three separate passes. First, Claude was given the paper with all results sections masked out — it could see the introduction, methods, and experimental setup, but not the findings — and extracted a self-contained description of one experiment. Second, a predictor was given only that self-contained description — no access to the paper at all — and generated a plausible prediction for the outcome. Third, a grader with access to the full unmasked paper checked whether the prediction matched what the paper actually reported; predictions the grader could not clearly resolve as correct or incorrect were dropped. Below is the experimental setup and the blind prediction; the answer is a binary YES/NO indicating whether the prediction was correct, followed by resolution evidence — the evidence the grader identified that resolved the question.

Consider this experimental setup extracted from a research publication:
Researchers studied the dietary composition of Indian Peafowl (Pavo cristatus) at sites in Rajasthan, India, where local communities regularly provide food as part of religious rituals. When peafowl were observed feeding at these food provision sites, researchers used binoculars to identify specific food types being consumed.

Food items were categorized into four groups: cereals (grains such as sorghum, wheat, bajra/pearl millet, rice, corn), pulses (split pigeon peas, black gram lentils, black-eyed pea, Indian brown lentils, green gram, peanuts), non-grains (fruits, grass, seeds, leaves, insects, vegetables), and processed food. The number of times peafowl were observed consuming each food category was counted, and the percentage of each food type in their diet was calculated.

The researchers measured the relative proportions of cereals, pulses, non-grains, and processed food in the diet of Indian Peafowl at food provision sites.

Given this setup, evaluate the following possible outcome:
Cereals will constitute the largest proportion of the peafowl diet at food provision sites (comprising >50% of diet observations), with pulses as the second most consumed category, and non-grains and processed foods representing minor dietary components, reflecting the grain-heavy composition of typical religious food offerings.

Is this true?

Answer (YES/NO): NO